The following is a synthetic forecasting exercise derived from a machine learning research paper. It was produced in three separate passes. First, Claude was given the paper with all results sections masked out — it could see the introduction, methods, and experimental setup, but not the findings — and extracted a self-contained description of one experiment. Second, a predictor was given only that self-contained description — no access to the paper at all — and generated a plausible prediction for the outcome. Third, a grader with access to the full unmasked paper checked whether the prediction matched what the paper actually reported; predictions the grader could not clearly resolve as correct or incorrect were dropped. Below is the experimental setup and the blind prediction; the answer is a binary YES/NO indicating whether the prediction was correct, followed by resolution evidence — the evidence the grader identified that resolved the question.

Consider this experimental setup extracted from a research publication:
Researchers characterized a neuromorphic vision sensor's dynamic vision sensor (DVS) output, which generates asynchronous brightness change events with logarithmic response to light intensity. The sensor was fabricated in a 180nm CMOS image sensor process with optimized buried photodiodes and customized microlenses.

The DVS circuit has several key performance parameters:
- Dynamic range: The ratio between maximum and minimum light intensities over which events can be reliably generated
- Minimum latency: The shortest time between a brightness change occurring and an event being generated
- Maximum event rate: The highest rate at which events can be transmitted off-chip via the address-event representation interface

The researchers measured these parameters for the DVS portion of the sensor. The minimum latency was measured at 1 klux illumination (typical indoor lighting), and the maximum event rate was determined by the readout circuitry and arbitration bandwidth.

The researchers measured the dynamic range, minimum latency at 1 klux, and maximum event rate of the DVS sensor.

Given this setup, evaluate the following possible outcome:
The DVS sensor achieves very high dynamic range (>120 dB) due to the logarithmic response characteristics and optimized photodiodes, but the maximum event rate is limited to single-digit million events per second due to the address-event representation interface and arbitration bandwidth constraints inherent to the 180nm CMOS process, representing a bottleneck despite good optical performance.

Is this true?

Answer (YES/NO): NO